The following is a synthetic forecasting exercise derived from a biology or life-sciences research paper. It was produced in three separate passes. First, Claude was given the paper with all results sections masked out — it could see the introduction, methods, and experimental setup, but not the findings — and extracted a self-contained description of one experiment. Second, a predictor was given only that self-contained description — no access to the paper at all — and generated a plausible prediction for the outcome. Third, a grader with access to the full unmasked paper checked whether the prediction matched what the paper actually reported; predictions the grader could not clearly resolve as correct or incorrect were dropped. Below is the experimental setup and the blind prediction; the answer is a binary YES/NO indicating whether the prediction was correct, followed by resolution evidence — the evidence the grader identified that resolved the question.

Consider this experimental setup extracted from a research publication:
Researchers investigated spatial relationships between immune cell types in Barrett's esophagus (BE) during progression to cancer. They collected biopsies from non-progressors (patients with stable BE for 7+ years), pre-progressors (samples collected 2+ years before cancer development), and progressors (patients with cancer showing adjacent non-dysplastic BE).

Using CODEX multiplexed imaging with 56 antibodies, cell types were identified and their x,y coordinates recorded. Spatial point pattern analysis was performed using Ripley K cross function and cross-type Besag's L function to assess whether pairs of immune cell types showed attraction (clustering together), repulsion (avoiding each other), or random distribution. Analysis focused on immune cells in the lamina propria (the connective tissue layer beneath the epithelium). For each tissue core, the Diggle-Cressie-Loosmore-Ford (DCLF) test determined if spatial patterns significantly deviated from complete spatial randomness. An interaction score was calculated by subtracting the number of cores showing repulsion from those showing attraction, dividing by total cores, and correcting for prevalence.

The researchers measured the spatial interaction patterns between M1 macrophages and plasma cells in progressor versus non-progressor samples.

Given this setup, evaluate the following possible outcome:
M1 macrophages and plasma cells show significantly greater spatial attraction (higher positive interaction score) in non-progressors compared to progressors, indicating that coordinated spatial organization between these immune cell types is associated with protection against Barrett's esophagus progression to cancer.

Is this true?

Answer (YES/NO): NO